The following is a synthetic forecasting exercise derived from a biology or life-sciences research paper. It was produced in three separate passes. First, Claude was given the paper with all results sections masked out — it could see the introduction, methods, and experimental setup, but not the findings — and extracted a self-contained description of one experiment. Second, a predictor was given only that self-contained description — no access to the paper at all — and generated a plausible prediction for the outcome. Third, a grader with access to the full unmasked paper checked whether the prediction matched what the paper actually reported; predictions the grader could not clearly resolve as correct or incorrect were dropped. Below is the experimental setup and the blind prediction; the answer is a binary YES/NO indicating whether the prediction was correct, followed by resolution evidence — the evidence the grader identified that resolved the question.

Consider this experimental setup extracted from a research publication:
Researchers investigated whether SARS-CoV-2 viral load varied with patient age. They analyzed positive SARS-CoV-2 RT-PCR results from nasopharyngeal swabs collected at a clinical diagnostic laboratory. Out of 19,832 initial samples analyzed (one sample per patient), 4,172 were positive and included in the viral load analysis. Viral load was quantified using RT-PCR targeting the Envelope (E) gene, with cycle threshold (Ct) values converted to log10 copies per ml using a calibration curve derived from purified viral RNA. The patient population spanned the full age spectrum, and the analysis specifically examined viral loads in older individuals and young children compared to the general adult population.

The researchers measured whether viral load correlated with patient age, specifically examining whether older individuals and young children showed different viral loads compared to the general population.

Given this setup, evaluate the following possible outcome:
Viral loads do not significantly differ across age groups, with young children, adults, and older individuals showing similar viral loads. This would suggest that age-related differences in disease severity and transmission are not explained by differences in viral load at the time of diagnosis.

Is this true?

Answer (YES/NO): YES